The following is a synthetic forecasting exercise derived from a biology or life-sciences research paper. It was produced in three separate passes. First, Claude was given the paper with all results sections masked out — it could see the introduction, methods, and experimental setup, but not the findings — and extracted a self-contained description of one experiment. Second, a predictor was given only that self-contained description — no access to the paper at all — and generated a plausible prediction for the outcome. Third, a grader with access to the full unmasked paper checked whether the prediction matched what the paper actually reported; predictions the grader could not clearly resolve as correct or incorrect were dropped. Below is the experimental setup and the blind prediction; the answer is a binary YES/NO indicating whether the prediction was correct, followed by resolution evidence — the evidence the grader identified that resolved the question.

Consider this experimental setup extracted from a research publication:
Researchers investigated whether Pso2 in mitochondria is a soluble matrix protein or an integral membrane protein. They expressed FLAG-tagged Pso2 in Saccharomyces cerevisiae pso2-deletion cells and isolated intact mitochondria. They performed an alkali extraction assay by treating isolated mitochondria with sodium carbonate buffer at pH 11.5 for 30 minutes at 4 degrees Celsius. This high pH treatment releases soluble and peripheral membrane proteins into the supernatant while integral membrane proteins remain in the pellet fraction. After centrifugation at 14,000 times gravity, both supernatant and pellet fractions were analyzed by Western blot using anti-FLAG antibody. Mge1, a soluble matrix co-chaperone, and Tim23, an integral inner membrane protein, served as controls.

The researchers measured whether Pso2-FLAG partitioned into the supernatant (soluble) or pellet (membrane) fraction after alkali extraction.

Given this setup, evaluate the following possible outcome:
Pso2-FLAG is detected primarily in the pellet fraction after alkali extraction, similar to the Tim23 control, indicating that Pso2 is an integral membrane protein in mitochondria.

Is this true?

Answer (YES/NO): NO